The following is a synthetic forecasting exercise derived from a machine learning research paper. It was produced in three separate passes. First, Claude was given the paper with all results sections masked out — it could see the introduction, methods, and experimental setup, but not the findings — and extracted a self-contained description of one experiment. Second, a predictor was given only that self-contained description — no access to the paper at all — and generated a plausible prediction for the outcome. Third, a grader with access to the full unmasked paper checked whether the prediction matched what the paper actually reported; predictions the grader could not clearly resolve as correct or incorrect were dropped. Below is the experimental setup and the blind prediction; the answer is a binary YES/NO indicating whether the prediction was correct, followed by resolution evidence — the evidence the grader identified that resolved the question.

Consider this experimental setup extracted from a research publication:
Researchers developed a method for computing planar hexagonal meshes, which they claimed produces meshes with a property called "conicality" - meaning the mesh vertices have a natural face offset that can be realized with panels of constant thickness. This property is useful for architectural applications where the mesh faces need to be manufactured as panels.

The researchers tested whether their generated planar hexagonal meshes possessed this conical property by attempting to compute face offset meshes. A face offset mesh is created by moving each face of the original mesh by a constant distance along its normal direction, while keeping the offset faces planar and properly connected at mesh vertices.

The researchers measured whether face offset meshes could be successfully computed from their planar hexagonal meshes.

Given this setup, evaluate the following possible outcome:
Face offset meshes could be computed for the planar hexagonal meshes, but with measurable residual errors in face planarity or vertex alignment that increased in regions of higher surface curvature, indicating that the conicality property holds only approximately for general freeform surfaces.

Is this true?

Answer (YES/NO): NO